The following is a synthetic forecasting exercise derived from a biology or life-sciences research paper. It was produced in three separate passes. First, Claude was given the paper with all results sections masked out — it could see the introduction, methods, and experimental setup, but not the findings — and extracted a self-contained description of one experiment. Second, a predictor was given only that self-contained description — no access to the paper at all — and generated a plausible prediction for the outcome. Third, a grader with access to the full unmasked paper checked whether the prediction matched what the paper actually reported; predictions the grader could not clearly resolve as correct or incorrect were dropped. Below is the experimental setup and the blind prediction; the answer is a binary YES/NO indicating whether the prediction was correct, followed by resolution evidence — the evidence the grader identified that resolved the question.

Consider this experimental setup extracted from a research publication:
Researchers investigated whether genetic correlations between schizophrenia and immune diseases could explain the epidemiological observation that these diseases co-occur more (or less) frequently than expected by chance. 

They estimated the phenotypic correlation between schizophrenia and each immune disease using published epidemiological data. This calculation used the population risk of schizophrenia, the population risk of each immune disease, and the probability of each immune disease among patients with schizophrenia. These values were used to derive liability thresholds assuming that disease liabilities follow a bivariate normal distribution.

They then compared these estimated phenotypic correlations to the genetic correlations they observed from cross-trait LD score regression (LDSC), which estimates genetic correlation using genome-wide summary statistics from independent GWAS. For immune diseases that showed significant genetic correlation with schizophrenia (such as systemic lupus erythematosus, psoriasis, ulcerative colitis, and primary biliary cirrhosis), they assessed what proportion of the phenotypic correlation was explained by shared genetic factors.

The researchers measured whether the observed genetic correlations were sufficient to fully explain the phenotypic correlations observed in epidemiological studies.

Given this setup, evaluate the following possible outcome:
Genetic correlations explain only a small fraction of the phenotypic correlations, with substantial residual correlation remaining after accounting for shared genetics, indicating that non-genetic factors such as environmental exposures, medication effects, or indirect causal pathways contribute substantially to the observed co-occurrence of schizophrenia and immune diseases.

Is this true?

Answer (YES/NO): NO